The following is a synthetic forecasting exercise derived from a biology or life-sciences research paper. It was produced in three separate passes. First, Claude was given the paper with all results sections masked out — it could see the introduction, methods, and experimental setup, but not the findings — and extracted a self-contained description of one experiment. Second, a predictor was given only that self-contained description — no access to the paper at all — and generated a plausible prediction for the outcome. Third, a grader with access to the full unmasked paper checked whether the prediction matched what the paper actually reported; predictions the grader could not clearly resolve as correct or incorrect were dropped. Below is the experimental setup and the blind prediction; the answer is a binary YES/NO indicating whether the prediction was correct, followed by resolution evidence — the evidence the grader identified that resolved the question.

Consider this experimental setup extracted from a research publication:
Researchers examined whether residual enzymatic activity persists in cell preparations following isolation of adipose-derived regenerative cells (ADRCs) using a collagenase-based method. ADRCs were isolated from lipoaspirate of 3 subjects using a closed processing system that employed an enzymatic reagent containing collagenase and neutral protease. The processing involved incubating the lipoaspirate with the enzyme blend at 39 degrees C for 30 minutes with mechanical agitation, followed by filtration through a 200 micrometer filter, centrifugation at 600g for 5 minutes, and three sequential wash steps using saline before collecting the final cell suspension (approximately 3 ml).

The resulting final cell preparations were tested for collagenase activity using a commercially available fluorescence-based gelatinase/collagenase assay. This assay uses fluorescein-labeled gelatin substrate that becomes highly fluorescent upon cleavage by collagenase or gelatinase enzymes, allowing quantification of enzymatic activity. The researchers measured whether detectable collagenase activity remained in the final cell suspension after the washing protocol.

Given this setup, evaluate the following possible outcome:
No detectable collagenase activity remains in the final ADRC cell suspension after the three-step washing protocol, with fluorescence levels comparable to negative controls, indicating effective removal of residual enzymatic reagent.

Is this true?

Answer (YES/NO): YES